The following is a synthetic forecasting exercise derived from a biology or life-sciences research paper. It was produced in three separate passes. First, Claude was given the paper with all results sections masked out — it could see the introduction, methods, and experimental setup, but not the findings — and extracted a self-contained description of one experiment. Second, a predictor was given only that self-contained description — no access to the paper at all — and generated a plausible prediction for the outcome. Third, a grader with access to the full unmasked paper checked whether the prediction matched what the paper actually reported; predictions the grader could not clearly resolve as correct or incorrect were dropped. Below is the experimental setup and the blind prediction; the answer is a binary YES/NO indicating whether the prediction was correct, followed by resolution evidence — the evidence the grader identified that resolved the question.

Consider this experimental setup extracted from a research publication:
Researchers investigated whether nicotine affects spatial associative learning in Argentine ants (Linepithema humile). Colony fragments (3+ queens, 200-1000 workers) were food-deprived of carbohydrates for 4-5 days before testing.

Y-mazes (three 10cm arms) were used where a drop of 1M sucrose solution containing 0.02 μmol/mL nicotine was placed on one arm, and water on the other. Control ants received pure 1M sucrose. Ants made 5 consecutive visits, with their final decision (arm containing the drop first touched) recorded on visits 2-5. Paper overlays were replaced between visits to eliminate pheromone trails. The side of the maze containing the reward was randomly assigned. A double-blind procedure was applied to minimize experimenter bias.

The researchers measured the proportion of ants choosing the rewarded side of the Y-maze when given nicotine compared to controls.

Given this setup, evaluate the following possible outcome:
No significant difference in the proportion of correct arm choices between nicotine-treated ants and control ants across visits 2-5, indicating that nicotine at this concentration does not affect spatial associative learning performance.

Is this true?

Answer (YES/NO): YES